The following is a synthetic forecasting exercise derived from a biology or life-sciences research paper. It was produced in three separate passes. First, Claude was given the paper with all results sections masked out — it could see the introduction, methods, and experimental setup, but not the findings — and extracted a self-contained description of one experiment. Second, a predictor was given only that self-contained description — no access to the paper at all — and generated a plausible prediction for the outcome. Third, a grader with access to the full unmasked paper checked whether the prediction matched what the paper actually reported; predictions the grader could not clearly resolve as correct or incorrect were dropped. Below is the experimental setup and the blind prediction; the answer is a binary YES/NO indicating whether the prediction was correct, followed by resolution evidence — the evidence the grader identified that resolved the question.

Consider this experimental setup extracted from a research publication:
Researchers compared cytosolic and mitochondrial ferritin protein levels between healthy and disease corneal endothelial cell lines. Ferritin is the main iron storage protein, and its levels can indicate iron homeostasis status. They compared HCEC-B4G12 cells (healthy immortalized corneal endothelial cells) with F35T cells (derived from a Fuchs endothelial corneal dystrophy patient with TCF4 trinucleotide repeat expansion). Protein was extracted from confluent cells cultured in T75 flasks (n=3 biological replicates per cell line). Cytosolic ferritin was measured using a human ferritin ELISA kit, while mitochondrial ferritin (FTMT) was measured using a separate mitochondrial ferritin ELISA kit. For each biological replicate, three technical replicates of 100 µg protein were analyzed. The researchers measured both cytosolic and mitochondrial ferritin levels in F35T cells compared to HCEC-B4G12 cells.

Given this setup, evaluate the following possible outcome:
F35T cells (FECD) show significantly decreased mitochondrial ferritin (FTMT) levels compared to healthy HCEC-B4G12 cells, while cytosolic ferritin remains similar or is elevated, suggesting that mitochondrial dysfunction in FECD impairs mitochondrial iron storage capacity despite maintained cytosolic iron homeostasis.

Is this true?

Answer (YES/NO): NO